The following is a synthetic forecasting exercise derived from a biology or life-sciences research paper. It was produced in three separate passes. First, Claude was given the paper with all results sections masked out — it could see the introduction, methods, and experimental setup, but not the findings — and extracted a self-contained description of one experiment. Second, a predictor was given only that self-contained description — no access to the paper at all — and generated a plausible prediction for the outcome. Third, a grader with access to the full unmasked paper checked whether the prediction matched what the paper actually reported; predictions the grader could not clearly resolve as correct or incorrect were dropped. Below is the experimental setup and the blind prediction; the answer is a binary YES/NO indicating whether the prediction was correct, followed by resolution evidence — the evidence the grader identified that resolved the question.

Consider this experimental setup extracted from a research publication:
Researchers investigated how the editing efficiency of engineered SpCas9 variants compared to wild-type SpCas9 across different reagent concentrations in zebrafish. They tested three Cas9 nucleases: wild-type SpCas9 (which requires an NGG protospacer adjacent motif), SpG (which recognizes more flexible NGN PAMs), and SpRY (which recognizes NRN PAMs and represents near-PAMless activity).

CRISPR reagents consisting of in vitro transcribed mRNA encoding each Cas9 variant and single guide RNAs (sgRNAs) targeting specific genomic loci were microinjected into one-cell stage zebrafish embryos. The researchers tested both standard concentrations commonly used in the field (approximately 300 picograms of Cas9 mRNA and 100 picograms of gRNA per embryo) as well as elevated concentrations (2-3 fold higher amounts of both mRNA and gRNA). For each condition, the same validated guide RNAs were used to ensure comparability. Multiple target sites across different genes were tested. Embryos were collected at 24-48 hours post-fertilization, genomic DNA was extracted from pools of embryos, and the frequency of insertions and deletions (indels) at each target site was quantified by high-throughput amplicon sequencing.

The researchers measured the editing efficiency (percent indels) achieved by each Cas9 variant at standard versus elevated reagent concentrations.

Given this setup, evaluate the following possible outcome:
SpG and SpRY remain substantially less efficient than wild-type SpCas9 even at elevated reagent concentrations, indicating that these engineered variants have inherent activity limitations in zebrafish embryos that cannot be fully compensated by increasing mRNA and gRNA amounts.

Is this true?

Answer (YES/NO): NO